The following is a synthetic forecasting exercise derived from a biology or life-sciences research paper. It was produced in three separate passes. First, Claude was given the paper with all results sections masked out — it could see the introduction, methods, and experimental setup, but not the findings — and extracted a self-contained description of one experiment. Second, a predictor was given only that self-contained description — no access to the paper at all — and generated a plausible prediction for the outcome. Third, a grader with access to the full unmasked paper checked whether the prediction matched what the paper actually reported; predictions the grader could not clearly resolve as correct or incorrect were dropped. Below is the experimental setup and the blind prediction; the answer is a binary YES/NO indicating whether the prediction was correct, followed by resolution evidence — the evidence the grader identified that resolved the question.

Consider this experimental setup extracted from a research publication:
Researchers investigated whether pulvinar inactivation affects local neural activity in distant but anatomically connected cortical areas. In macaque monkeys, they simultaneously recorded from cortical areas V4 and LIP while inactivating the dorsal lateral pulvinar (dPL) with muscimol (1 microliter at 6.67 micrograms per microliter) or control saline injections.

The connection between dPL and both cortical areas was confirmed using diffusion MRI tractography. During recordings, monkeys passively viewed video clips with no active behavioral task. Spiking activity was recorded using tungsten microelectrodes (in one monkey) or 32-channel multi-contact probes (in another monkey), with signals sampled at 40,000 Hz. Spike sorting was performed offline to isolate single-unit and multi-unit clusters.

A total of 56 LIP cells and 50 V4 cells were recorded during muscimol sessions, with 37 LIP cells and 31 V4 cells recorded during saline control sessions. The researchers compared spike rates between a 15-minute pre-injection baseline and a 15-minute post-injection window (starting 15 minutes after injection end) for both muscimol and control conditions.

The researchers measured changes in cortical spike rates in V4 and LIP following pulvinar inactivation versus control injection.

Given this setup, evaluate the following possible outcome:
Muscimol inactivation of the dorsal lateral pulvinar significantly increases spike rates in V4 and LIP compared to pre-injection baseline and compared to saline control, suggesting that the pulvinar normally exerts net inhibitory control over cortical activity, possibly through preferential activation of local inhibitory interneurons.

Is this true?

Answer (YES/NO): NO